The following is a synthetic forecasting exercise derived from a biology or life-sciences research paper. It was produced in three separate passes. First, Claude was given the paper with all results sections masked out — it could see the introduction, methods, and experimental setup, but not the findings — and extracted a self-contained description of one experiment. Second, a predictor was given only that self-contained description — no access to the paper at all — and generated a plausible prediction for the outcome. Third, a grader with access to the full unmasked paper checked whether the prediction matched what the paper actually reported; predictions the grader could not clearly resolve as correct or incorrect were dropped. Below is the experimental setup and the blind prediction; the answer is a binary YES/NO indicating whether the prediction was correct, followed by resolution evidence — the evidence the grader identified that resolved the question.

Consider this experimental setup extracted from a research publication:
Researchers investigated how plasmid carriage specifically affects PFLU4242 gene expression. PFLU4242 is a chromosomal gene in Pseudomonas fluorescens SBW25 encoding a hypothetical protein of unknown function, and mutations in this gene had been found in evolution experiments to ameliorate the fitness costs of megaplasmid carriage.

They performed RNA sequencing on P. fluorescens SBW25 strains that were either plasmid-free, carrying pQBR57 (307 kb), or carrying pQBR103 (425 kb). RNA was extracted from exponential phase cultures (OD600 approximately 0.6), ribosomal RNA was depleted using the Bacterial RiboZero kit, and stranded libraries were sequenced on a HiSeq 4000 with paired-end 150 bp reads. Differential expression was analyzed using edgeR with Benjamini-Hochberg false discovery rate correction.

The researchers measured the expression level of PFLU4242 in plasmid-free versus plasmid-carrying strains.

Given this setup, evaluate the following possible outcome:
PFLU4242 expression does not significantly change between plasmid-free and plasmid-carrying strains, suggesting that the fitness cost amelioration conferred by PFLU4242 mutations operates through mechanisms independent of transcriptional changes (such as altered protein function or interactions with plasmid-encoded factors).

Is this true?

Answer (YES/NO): NO